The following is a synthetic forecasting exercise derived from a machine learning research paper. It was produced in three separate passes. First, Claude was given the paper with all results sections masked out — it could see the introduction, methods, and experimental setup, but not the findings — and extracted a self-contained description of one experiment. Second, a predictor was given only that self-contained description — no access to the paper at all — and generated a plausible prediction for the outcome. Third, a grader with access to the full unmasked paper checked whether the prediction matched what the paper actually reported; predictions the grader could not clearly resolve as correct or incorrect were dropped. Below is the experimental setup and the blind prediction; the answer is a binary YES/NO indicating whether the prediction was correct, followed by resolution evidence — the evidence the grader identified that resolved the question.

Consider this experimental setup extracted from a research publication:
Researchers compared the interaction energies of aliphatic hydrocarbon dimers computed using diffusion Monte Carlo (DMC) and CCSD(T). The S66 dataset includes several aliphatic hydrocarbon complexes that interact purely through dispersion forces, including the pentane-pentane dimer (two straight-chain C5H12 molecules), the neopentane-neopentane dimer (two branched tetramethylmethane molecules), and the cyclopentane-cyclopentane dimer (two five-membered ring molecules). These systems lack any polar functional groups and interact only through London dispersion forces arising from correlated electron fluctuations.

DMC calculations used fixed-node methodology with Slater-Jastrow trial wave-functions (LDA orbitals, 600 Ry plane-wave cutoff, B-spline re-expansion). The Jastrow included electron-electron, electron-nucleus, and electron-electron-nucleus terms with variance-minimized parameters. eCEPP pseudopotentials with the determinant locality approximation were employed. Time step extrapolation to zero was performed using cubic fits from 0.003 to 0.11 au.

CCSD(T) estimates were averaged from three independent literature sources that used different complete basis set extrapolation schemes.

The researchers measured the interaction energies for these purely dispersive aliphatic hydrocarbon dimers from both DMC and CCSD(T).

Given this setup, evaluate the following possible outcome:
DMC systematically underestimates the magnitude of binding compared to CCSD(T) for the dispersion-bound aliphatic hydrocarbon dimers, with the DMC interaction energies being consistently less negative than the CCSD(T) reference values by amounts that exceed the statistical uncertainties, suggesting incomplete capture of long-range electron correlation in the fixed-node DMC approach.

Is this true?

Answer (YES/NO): YES